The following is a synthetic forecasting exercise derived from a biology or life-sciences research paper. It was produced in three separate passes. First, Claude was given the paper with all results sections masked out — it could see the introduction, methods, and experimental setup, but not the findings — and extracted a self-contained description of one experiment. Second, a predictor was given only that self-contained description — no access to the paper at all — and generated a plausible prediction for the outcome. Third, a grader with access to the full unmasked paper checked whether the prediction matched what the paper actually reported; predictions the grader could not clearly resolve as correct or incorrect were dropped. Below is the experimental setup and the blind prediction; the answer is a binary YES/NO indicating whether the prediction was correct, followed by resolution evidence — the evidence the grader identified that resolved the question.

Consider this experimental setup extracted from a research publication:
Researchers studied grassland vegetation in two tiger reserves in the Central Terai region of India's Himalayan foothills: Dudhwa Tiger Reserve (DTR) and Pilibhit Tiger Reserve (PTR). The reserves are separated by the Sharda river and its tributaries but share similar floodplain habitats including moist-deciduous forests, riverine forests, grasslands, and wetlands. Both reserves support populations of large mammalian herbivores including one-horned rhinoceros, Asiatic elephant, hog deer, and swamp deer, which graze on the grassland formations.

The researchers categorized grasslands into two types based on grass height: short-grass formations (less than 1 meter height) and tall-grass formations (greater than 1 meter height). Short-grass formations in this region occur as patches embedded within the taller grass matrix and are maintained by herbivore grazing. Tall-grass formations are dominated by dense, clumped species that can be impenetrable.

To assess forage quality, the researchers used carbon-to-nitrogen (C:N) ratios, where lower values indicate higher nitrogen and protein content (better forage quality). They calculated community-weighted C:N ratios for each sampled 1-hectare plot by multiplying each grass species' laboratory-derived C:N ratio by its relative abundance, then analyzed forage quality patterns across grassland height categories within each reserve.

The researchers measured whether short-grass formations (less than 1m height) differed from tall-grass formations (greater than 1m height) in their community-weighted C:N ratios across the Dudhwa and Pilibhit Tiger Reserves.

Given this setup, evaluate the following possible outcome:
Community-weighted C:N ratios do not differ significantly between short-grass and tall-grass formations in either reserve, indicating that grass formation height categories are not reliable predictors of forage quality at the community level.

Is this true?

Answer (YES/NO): NO